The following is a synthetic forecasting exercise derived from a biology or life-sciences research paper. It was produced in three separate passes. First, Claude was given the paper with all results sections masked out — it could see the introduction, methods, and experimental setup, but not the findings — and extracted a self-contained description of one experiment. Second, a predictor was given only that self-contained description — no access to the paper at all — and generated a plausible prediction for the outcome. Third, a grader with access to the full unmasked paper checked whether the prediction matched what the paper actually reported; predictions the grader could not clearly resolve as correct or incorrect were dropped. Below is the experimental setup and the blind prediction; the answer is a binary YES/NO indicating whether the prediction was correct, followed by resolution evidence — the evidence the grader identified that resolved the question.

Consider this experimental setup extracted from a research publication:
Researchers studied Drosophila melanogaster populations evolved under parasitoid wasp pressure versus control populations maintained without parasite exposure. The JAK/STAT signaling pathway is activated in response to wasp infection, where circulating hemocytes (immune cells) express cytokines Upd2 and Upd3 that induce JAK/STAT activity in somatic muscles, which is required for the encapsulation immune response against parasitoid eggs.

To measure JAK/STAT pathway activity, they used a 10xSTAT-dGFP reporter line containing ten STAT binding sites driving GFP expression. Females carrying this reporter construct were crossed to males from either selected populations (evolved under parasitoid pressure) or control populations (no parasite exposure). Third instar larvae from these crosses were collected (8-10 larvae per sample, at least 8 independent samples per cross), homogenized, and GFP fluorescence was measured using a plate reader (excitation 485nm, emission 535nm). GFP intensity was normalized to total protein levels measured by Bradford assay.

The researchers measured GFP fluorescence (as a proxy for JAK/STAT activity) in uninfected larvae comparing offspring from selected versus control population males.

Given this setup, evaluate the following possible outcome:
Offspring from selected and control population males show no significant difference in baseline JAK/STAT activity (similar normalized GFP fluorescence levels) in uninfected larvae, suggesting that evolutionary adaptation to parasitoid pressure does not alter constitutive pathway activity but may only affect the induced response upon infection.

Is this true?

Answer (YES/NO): YES